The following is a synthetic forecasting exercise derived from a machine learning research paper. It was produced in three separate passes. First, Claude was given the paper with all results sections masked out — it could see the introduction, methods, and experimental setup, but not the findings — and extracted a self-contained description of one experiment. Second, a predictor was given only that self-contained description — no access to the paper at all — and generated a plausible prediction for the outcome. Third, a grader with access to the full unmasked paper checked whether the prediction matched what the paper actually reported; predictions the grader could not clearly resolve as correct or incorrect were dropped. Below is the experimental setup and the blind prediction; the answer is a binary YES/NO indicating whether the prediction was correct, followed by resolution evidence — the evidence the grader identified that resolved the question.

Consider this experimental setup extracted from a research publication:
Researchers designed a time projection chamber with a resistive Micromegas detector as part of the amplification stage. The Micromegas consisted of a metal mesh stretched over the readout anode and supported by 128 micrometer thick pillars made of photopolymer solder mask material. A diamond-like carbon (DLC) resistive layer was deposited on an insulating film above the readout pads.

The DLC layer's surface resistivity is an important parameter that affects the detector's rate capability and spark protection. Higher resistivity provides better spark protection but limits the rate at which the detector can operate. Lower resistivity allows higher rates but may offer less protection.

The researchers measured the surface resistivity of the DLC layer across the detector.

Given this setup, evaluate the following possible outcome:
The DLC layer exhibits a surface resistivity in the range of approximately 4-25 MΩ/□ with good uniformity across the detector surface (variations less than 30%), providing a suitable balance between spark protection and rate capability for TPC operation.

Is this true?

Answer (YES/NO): NO